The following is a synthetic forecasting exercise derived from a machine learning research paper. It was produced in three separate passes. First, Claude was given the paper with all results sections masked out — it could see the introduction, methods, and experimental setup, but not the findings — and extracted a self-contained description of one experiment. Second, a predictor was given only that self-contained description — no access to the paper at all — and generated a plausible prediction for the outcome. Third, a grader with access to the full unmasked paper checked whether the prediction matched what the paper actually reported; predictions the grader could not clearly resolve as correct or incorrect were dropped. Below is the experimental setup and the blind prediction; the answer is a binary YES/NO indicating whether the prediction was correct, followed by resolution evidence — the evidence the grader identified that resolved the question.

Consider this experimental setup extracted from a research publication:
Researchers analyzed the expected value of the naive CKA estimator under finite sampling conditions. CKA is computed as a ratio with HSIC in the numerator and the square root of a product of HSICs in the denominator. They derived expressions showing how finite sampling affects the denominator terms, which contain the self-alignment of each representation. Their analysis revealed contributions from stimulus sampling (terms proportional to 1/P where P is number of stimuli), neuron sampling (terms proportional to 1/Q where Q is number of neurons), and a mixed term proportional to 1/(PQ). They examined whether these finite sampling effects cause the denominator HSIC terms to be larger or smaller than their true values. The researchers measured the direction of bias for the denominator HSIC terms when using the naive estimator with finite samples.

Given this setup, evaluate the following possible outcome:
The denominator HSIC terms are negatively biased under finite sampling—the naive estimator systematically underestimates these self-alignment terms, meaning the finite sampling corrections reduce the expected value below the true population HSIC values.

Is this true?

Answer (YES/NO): NO